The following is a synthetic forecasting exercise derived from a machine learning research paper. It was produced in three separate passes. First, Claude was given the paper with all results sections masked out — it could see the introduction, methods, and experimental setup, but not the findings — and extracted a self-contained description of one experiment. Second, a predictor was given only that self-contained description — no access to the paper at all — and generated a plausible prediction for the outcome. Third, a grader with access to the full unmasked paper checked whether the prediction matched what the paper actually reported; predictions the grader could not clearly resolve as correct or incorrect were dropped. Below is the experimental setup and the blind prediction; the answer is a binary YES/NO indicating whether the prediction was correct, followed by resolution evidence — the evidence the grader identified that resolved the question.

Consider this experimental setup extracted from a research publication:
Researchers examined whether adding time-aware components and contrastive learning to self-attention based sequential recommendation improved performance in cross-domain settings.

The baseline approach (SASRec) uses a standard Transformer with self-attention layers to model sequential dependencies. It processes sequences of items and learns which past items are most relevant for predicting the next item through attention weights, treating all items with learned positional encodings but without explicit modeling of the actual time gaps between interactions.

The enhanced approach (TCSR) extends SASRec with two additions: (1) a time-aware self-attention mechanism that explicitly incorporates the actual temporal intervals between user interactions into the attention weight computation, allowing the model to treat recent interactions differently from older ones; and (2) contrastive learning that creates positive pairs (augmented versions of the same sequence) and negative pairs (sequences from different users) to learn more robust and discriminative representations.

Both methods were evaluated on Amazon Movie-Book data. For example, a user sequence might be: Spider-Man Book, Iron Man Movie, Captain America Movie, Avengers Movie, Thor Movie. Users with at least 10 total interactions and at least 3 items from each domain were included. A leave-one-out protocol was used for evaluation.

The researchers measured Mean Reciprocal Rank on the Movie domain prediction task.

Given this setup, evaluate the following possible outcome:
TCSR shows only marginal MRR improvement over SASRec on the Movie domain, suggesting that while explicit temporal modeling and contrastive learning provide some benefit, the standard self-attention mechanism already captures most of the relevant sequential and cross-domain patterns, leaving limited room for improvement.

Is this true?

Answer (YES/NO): NO